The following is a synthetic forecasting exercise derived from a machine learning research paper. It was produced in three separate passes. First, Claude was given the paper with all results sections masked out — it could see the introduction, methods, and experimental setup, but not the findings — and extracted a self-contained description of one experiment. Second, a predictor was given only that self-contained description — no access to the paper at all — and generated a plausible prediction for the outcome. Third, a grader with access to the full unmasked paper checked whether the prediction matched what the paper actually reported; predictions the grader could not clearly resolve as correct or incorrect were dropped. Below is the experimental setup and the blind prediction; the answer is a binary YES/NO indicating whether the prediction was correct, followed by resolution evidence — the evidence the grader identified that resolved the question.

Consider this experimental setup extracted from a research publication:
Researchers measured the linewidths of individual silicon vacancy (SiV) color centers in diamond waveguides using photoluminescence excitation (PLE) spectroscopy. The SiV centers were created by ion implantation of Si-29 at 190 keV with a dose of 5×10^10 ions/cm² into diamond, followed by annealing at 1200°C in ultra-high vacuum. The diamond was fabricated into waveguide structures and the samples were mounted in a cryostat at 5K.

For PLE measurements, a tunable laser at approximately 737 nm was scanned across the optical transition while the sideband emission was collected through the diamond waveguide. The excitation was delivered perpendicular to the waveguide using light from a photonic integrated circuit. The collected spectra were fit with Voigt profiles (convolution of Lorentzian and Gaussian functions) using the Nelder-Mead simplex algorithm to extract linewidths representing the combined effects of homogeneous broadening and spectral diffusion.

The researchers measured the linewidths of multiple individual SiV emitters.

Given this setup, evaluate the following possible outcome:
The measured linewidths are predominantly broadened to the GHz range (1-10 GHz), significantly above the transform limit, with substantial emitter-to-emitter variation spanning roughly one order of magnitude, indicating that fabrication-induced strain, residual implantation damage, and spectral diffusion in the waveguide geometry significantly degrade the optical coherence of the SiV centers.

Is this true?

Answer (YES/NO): NO